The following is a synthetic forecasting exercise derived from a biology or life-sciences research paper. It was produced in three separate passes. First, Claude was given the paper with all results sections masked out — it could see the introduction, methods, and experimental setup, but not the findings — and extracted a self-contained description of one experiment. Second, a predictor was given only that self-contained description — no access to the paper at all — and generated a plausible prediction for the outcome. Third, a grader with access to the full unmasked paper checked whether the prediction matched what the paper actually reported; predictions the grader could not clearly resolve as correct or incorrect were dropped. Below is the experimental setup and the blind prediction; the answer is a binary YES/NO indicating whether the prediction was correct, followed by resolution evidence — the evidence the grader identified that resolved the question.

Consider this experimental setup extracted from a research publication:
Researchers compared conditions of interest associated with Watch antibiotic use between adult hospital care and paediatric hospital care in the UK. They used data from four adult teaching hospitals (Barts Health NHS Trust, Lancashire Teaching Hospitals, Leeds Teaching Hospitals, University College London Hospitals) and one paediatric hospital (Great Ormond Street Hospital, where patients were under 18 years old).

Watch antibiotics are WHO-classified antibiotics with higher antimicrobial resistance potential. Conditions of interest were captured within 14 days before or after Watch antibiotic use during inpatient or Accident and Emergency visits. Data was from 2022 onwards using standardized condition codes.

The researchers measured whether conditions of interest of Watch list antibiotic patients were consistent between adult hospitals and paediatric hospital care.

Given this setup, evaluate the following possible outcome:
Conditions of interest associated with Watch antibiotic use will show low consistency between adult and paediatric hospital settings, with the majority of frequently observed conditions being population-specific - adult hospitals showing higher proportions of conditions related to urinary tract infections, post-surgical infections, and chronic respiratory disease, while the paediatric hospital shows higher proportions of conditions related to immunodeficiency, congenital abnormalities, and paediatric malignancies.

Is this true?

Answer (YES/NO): NO